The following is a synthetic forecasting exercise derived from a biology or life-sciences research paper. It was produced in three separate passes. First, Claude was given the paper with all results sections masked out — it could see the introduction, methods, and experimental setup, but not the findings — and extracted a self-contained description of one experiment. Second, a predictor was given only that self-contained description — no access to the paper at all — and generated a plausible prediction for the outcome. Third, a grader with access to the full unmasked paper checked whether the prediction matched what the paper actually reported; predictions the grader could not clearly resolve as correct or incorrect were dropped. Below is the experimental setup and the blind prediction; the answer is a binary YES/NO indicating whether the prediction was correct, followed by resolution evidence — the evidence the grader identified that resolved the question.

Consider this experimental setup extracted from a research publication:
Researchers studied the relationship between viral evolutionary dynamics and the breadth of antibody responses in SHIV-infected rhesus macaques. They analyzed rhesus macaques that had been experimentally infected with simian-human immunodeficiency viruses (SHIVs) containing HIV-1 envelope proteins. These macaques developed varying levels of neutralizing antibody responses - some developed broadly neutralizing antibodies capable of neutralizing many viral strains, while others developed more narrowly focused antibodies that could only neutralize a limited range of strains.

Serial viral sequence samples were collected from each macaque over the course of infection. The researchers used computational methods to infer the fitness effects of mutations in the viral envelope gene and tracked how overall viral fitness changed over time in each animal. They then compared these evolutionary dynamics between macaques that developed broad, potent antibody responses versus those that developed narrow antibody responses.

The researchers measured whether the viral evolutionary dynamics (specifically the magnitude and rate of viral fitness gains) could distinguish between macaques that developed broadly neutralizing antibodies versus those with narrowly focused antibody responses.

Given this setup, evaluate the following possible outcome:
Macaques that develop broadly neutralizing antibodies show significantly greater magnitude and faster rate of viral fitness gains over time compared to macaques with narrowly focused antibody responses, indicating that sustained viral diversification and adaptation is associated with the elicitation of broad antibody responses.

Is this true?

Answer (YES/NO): YES